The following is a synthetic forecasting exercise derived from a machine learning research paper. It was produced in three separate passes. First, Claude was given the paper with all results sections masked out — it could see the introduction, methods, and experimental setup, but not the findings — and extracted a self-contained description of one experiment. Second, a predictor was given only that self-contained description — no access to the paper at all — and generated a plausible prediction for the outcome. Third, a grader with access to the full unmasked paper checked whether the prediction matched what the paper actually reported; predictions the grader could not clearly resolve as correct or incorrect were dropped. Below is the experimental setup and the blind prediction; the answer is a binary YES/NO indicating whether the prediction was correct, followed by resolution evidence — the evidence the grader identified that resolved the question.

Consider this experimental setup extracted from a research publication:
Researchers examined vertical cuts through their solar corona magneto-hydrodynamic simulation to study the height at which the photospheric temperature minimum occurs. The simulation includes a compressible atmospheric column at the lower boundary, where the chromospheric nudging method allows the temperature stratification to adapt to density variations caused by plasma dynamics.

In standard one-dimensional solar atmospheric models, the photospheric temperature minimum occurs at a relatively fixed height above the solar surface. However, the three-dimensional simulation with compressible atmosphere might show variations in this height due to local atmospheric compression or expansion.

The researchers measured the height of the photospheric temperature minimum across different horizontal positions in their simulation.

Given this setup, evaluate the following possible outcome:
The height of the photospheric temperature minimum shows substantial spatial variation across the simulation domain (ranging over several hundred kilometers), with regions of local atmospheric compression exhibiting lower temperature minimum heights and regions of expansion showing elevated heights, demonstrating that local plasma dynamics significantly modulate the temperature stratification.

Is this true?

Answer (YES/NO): NO